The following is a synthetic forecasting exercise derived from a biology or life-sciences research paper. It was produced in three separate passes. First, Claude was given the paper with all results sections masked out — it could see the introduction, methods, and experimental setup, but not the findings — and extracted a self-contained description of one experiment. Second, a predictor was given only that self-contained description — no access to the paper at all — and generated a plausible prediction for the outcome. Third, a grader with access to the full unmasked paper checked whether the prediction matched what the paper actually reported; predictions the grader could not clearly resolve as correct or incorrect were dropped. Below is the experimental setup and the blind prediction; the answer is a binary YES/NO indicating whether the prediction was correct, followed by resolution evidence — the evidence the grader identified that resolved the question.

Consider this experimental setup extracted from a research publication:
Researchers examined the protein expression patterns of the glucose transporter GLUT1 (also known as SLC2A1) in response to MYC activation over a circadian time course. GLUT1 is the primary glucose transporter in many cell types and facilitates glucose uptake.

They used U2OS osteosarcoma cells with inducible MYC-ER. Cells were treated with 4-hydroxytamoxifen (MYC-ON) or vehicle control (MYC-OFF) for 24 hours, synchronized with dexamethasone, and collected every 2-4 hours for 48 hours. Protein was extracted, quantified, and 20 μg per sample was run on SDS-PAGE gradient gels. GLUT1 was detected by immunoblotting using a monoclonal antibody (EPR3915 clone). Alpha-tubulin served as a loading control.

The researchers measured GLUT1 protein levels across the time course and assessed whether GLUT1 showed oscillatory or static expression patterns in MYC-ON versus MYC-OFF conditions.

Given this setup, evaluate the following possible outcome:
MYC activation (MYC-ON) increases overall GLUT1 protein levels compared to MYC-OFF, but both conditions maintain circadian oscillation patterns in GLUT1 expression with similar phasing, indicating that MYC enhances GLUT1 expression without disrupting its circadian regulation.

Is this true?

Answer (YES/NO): NO